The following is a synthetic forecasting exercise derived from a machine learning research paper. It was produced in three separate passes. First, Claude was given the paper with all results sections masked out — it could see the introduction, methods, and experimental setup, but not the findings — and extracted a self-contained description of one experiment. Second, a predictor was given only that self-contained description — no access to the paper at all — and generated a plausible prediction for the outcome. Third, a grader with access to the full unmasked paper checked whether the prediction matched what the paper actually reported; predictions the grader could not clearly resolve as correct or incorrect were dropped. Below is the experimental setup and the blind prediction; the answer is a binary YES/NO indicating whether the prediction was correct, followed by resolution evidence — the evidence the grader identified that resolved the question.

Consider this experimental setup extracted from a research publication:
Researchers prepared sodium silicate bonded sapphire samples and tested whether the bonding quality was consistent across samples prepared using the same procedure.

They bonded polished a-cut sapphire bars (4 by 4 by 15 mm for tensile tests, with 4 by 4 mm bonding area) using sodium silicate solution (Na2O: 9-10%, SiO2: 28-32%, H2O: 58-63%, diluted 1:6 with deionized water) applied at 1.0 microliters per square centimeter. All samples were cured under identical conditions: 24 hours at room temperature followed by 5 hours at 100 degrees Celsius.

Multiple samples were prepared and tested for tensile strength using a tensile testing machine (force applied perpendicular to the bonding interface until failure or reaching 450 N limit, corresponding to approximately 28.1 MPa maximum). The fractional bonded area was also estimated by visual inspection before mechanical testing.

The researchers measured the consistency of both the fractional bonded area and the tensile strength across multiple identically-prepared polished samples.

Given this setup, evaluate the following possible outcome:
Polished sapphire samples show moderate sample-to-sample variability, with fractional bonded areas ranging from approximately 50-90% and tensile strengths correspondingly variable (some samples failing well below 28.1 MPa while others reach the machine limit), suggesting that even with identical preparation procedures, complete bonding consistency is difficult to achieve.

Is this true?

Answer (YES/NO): NO